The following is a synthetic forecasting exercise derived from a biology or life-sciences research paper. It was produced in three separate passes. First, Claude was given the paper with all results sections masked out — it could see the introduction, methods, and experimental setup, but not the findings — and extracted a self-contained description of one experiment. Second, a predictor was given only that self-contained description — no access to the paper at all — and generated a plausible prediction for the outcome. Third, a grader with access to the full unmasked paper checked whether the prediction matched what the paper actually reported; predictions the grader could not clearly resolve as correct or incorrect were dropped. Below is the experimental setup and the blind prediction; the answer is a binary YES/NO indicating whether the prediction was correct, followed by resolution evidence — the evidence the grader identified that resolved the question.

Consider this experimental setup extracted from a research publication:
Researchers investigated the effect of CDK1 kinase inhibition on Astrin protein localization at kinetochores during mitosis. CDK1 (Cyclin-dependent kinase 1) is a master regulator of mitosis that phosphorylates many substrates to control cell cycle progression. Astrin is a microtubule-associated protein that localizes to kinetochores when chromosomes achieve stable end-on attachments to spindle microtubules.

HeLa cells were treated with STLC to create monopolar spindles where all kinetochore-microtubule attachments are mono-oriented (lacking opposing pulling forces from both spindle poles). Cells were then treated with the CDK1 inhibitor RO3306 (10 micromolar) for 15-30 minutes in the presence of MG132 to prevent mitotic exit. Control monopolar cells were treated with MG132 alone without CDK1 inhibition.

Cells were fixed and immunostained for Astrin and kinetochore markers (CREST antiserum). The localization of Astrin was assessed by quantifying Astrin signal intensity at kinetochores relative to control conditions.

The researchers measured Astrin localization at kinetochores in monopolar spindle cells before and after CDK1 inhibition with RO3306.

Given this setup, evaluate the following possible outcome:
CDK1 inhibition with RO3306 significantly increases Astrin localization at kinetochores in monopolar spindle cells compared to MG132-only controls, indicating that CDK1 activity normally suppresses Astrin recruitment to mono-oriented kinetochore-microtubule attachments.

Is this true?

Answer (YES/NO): YES